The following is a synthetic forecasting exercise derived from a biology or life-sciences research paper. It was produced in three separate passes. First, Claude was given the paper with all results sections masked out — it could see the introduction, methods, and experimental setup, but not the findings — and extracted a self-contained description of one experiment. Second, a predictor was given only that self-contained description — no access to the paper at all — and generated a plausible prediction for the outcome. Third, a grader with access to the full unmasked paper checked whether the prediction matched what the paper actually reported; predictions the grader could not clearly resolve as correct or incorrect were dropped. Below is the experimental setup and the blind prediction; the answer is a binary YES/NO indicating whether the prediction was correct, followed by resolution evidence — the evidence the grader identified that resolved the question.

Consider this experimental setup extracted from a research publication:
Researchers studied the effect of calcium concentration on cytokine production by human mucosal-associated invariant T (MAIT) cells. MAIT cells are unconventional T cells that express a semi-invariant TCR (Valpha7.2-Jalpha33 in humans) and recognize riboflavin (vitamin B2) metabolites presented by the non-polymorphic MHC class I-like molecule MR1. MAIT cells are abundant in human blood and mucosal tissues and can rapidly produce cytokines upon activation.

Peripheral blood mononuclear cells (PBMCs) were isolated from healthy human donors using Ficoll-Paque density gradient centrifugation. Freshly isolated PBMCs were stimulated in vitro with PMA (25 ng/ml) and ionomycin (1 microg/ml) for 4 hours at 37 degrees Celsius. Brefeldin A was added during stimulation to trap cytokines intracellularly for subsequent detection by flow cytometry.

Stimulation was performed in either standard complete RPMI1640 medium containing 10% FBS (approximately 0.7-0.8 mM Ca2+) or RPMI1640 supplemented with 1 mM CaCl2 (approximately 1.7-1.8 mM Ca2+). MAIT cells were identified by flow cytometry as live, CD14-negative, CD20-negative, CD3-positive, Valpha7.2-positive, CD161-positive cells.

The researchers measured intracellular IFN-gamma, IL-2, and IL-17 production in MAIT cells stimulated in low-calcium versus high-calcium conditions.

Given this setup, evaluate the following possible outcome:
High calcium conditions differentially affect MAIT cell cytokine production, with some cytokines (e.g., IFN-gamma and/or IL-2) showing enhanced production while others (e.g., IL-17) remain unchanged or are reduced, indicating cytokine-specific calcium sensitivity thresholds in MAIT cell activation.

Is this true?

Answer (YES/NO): NO